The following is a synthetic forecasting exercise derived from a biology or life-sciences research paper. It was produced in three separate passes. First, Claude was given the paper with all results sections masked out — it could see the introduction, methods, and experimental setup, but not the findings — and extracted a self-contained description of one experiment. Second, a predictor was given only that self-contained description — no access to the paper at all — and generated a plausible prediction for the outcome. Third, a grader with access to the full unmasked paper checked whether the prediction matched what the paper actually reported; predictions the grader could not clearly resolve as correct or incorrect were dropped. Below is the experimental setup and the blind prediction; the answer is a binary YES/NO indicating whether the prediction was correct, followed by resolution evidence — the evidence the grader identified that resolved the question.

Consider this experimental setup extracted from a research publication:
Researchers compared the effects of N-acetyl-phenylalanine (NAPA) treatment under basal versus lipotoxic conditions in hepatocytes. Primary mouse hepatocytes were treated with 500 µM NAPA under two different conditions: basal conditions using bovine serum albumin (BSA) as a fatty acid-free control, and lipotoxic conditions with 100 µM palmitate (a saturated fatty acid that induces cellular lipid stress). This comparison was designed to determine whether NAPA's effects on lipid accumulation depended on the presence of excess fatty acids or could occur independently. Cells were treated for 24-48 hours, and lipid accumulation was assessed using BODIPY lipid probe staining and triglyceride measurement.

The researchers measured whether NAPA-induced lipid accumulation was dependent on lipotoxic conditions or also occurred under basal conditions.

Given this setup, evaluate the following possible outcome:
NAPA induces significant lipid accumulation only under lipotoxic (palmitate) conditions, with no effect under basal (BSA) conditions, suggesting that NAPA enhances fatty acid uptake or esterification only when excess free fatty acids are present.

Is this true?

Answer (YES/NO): NO